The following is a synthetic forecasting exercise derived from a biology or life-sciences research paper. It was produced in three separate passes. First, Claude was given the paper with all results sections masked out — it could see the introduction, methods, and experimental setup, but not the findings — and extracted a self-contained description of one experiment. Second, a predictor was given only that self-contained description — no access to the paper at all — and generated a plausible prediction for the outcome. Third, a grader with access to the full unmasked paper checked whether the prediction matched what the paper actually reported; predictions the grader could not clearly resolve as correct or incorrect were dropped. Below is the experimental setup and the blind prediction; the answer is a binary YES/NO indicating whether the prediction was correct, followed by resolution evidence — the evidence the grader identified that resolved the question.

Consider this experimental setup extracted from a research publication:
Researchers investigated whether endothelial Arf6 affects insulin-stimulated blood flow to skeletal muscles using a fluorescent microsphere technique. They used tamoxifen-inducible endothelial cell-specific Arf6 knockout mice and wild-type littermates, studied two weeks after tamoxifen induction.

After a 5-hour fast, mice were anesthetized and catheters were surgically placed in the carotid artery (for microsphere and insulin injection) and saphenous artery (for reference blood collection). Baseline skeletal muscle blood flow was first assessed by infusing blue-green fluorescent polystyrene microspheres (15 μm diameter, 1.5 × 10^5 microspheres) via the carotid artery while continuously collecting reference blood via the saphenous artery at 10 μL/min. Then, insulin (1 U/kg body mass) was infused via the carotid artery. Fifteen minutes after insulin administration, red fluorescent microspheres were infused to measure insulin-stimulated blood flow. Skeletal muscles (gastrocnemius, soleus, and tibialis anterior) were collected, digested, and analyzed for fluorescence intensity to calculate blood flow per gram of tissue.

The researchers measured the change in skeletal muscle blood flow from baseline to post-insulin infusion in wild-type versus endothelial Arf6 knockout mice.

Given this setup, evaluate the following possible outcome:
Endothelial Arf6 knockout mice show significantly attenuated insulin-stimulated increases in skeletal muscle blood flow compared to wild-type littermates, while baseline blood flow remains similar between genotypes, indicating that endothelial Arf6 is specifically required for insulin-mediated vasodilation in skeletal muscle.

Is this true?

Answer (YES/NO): NO